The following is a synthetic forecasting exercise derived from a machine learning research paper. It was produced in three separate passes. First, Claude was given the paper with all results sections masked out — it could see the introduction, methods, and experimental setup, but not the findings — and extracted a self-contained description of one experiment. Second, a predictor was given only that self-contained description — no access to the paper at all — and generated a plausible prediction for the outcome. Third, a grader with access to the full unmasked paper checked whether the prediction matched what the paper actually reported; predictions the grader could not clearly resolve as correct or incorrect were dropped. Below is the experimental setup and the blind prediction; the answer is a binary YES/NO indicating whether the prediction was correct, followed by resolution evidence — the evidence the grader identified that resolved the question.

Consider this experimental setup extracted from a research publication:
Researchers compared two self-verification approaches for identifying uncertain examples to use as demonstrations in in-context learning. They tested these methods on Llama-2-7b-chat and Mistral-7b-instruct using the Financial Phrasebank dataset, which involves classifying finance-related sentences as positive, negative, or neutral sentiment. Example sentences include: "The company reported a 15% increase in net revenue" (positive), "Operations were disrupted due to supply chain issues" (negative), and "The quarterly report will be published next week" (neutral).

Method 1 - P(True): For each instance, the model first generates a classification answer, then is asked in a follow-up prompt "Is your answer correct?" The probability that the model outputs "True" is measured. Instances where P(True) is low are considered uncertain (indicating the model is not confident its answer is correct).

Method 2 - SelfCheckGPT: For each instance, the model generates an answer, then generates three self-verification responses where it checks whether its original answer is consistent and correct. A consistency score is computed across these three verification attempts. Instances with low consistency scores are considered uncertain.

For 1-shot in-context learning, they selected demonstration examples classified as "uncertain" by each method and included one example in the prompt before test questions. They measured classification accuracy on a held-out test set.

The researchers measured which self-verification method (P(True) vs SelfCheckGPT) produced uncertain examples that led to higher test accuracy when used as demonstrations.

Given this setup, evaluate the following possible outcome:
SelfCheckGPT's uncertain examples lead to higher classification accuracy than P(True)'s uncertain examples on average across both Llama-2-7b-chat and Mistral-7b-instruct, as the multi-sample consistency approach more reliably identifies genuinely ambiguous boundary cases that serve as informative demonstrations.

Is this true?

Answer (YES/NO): NO